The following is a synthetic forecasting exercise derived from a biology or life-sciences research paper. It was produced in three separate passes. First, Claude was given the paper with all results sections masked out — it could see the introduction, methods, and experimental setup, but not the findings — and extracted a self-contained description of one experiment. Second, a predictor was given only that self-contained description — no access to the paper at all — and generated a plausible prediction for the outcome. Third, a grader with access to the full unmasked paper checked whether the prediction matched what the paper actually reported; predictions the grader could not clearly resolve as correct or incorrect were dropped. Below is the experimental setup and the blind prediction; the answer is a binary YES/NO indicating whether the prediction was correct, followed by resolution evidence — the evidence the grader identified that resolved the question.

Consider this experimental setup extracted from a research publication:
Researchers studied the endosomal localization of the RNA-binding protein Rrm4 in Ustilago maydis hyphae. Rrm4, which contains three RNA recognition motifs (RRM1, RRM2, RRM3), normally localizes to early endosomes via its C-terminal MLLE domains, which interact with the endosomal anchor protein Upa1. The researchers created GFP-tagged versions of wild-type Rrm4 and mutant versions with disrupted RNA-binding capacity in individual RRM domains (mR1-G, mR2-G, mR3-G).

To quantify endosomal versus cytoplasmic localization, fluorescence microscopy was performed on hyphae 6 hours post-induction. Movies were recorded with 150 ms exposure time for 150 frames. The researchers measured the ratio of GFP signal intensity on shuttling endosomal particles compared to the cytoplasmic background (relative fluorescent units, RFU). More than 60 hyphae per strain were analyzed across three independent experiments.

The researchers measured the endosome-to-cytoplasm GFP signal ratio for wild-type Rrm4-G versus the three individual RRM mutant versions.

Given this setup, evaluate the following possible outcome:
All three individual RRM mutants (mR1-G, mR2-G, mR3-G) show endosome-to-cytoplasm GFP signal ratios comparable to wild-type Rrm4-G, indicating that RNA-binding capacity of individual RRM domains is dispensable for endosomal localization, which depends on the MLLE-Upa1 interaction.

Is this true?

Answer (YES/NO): NO